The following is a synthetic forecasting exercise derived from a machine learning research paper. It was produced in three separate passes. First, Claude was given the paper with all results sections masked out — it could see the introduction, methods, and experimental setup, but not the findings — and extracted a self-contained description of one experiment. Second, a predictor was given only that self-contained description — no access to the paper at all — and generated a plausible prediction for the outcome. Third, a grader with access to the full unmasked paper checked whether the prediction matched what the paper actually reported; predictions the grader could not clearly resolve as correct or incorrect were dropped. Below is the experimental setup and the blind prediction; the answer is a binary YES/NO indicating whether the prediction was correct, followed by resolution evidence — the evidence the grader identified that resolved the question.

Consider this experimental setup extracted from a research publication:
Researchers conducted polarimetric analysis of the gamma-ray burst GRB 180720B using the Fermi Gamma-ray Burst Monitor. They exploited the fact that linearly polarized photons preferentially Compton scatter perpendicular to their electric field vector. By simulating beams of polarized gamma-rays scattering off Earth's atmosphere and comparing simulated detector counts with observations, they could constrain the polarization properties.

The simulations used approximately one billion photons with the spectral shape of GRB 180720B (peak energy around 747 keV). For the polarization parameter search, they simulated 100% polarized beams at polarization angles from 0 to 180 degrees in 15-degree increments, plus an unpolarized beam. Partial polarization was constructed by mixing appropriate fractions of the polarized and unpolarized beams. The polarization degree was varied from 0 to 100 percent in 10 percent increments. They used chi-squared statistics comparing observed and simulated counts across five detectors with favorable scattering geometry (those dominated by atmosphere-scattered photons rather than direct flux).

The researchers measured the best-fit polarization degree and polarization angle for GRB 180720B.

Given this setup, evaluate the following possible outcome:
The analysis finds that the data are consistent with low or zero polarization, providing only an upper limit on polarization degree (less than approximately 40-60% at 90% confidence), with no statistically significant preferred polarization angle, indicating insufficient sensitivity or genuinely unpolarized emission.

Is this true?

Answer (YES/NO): NO